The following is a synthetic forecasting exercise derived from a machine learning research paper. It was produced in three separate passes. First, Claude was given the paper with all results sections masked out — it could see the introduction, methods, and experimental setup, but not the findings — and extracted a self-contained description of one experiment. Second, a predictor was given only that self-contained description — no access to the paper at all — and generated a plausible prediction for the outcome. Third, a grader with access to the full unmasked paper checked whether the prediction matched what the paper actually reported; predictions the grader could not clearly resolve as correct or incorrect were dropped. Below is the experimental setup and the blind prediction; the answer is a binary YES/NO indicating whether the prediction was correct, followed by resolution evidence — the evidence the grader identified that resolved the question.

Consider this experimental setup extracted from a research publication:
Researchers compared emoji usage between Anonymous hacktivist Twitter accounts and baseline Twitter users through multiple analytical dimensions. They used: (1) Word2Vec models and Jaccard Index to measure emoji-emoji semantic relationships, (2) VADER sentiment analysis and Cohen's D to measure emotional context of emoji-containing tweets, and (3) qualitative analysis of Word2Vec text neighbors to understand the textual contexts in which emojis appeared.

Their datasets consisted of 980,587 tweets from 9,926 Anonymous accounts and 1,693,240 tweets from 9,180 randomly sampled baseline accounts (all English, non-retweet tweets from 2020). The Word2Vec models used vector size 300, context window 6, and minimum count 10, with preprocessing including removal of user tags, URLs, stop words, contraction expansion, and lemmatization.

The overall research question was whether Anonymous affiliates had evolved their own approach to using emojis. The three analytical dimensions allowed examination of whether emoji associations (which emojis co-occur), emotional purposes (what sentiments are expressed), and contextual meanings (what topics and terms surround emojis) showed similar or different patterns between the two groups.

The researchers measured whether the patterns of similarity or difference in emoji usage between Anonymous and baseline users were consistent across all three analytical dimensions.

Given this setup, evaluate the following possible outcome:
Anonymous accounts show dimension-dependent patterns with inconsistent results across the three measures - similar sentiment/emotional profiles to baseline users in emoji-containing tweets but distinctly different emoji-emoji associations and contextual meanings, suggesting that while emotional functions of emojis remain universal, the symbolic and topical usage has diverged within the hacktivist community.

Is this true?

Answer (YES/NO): NO